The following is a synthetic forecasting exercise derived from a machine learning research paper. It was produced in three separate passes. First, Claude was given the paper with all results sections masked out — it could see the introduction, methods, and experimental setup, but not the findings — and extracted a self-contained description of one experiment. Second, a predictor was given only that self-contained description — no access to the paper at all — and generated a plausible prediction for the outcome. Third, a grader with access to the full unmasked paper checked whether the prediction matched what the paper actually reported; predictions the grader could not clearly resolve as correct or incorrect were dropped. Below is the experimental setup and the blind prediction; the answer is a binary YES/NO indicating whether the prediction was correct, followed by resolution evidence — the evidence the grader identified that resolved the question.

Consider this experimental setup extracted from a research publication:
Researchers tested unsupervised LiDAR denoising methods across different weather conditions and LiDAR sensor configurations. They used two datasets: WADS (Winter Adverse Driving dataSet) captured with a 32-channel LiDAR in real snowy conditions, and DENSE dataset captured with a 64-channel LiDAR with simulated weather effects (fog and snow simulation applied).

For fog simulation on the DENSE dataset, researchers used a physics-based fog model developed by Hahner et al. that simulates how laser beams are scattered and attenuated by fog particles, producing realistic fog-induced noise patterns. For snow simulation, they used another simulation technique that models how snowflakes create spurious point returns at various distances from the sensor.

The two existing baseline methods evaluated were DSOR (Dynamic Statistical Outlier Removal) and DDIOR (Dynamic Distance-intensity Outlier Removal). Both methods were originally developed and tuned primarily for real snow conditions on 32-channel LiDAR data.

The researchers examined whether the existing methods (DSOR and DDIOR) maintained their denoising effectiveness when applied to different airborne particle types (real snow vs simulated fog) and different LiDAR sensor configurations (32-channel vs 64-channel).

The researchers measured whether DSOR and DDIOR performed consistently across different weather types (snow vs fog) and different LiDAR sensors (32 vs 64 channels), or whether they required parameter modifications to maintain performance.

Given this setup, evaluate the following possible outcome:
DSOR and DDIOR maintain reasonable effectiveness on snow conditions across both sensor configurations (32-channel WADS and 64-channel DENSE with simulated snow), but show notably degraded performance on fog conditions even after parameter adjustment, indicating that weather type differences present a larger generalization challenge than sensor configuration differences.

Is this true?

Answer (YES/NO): NO